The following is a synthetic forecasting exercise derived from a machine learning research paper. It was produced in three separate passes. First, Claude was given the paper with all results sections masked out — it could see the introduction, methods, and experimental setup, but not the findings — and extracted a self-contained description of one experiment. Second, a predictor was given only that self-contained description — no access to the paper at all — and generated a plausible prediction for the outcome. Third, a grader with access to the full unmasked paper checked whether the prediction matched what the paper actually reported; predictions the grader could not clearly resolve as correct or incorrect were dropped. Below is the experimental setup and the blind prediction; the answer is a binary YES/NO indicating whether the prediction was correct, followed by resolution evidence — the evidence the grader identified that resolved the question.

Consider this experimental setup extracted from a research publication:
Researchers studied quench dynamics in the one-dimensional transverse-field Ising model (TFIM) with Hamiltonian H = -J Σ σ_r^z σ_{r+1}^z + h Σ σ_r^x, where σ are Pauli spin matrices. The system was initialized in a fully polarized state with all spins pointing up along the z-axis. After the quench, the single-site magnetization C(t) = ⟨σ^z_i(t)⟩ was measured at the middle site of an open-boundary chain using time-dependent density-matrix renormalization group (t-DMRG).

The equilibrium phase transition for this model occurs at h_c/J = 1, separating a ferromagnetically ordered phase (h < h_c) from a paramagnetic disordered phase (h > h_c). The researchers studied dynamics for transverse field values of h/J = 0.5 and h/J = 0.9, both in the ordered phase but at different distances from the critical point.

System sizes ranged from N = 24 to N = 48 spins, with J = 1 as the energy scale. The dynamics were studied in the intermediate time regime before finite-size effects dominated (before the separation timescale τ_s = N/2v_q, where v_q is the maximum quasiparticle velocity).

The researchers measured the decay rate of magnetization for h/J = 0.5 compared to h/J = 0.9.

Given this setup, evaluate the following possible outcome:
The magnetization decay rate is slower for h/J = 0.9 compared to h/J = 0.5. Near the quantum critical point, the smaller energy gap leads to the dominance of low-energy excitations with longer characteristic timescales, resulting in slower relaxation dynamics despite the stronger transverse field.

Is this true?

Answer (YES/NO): NO